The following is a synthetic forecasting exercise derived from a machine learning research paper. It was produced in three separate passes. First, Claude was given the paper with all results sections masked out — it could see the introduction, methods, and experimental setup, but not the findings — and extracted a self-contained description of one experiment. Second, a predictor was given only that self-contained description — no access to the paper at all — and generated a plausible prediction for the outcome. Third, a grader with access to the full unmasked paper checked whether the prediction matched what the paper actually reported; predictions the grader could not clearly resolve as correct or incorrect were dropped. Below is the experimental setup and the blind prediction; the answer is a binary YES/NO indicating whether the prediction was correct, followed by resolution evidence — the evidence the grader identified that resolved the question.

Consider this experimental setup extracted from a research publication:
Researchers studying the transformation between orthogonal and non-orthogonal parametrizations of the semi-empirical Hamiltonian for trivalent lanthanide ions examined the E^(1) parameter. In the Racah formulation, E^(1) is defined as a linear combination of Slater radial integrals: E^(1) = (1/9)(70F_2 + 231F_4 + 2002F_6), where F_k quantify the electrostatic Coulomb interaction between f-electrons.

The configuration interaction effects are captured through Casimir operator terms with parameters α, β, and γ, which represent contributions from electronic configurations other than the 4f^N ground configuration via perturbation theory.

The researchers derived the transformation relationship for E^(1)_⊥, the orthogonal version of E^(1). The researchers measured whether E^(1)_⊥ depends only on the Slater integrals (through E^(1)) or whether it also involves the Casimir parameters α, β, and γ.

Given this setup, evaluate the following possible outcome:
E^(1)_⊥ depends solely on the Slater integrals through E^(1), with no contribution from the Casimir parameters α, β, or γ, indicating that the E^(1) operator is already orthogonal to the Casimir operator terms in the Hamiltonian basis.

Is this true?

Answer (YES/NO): NO